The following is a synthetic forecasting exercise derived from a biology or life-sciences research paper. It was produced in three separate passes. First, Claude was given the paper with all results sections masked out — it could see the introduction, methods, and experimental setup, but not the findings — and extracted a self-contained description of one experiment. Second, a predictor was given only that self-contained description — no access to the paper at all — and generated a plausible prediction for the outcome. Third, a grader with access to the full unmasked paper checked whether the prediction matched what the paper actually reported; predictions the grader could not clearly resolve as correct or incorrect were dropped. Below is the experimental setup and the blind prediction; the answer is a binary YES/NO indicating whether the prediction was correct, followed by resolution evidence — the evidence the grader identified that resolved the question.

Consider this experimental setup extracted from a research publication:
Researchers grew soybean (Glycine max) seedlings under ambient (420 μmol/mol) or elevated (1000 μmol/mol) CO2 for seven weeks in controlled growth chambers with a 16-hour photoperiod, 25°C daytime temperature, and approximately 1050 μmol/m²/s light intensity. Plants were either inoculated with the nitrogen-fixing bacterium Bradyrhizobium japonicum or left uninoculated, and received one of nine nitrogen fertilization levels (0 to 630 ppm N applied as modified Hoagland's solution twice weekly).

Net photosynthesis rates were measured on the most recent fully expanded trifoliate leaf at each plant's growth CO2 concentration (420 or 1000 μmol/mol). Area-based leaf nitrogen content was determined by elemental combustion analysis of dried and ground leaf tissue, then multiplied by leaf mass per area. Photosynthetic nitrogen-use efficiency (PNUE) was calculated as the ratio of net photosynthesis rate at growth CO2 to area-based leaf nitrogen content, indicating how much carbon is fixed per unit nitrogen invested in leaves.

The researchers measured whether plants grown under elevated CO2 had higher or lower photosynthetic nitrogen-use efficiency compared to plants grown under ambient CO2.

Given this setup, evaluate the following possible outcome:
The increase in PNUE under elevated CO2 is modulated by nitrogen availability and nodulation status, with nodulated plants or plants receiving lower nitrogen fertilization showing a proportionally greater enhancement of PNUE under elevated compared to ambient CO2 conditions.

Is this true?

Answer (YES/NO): NO